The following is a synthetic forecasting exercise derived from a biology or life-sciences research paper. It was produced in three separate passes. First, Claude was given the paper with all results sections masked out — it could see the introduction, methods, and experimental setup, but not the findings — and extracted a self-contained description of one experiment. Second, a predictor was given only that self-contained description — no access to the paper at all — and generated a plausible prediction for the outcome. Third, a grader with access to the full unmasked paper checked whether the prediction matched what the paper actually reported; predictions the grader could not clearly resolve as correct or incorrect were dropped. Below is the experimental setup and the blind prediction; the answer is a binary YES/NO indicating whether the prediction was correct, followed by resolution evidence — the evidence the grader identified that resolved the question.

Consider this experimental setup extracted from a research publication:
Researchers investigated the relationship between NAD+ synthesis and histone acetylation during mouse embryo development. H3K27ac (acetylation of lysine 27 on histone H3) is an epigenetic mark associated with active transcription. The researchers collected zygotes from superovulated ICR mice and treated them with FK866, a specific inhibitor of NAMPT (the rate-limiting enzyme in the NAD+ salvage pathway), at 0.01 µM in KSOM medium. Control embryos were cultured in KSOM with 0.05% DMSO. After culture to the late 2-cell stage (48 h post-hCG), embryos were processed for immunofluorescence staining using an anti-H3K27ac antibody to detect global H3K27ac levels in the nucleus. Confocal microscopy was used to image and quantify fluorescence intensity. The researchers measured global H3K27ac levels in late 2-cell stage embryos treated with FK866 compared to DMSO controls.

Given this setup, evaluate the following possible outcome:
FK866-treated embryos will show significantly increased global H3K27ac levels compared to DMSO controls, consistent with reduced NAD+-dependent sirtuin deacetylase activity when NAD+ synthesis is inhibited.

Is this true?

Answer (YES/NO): YES